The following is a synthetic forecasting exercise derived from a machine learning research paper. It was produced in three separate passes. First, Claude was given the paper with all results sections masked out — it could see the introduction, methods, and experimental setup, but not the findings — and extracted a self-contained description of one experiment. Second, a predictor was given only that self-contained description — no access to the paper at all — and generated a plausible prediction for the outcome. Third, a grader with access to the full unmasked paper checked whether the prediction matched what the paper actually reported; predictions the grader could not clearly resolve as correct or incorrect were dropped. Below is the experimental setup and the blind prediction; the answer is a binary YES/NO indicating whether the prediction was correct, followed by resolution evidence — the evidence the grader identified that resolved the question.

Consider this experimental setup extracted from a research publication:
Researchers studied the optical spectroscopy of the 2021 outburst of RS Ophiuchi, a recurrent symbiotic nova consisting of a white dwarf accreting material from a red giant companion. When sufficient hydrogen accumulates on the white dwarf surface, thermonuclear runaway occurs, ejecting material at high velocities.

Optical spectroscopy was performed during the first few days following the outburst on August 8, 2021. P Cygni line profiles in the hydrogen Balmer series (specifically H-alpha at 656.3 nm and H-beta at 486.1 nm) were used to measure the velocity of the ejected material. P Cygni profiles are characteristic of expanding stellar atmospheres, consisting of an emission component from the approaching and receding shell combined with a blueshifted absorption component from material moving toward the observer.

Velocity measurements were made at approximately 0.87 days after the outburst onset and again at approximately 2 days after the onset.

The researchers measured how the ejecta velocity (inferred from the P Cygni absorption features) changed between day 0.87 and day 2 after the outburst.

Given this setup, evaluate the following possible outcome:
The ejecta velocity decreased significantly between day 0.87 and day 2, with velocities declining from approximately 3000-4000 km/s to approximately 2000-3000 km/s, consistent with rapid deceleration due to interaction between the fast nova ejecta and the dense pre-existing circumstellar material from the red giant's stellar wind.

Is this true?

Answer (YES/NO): NO